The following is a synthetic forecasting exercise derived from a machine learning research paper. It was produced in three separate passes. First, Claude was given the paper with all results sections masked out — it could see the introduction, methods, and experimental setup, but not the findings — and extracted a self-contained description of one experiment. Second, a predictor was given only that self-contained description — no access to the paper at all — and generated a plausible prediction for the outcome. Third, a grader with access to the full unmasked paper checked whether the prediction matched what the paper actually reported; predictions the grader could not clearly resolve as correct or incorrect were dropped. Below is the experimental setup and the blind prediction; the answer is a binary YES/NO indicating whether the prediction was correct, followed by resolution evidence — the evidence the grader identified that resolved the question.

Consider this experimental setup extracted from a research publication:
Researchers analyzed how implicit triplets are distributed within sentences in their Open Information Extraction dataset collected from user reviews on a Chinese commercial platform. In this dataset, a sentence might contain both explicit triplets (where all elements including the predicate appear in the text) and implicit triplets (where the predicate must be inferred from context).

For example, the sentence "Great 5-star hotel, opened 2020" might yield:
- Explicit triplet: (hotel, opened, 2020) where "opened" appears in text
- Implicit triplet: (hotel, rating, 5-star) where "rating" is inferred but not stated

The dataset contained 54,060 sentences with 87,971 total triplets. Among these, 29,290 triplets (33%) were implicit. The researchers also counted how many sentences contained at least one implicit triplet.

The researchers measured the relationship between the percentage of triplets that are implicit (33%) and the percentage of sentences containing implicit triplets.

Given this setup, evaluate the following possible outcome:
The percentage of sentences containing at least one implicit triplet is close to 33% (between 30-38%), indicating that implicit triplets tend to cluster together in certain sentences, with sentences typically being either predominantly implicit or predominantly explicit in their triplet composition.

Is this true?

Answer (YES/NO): NO